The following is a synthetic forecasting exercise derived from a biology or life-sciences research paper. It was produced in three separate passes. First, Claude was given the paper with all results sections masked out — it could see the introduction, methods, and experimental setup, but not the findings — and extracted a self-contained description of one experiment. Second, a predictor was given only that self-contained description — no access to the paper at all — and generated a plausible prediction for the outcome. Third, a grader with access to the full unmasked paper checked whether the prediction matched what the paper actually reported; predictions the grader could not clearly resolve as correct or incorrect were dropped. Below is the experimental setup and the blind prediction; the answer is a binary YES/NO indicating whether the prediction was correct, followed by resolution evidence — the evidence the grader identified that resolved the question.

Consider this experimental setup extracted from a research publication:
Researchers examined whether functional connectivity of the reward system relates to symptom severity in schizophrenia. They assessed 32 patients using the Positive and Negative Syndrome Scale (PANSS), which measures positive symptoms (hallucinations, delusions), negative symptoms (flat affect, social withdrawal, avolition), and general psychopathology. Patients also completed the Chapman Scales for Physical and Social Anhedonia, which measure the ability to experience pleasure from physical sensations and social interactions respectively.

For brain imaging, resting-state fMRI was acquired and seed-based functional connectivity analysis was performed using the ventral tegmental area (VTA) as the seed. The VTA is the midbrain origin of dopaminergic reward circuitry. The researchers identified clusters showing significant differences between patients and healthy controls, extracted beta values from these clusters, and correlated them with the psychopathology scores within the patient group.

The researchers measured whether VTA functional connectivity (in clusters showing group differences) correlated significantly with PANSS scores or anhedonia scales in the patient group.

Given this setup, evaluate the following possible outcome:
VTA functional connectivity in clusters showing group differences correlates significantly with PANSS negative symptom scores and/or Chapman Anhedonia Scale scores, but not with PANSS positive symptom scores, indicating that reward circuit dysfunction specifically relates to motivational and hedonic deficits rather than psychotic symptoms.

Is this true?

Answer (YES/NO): NO